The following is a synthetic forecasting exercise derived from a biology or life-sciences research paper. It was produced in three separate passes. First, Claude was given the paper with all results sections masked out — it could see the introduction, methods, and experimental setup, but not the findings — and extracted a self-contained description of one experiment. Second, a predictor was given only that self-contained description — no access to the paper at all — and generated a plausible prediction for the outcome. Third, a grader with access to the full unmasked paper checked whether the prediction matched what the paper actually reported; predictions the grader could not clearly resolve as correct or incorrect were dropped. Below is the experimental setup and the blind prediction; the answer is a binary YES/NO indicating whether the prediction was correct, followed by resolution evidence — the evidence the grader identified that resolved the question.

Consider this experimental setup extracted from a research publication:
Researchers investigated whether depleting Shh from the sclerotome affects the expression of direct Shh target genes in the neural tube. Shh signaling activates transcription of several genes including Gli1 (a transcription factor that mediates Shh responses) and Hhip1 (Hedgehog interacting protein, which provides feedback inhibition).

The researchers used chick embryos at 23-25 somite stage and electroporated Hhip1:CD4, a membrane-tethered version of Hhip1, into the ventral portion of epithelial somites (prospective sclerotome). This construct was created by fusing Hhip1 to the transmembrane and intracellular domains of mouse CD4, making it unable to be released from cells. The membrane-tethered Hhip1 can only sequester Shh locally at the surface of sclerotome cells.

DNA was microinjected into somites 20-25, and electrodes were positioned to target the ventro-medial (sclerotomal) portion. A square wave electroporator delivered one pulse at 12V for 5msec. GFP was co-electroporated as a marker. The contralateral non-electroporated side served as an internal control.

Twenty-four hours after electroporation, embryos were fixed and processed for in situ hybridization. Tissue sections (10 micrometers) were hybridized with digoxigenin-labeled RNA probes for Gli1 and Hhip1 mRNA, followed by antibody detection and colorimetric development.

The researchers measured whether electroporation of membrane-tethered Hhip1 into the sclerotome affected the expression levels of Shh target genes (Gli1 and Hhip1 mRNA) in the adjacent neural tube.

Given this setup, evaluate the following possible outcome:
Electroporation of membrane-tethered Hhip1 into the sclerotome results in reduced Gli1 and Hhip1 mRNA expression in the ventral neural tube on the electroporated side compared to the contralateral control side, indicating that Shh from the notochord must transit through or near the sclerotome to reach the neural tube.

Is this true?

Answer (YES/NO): YES